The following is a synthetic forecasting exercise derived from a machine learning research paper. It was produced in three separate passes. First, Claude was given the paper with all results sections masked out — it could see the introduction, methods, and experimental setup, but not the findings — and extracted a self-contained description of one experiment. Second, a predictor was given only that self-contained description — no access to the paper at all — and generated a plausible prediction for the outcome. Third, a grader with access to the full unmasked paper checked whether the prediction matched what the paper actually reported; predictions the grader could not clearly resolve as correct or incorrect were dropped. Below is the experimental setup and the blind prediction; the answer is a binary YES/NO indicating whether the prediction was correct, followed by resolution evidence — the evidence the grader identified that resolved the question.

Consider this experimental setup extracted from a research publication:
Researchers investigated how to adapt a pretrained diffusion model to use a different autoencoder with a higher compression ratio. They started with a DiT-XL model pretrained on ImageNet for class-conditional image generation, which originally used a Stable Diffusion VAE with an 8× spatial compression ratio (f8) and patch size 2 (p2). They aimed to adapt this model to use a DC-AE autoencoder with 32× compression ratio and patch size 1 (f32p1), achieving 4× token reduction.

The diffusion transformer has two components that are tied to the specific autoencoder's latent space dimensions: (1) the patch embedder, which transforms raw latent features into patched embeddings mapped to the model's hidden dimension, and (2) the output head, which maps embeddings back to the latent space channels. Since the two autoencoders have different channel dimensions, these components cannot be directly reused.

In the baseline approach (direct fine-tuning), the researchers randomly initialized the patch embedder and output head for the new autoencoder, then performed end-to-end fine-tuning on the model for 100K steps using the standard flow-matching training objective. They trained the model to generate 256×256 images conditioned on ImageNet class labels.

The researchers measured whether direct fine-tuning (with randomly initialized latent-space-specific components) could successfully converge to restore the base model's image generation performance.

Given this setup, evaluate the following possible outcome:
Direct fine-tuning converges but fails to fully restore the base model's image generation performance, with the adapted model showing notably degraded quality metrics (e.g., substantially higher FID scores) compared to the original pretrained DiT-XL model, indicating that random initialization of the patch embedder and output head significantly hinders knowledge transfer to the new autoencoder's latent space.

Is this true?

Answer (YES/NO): NO